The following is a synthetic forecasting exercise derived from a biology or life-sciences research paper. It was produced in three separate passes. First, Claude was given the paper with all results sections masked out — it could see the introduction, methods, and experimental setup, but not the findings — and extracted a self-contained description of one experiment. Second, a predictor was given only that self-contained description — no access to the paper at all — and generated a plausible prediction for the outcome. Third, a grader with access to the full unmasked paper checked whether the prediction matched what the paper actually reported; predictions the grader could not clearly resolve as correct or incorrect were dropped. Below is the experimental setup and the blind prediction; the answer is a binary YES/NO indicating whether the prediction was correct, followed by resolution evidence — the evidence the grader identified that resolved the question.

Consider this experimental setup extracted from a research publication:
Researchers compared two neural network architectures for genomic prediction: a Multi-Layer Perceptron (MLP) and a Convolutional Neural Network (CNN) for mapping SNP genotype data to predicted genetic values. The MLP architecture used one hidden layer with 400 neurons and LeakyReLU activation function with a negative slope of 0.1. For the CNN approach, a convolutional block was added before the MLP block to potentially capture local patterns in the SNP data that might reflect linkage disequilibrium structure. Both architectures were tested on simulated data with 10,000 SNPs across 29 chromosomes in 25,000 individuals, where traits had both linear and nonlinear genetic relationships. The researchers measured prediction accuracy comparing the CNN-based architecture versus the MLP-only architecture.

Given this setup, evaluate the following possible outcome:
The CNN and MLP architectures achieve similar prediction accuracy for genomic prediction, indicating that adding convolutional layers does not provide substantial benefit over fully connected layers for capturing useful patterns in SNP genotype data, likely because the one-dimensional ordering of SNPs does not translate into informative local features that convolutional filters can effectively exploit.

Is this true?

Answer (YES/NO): NO